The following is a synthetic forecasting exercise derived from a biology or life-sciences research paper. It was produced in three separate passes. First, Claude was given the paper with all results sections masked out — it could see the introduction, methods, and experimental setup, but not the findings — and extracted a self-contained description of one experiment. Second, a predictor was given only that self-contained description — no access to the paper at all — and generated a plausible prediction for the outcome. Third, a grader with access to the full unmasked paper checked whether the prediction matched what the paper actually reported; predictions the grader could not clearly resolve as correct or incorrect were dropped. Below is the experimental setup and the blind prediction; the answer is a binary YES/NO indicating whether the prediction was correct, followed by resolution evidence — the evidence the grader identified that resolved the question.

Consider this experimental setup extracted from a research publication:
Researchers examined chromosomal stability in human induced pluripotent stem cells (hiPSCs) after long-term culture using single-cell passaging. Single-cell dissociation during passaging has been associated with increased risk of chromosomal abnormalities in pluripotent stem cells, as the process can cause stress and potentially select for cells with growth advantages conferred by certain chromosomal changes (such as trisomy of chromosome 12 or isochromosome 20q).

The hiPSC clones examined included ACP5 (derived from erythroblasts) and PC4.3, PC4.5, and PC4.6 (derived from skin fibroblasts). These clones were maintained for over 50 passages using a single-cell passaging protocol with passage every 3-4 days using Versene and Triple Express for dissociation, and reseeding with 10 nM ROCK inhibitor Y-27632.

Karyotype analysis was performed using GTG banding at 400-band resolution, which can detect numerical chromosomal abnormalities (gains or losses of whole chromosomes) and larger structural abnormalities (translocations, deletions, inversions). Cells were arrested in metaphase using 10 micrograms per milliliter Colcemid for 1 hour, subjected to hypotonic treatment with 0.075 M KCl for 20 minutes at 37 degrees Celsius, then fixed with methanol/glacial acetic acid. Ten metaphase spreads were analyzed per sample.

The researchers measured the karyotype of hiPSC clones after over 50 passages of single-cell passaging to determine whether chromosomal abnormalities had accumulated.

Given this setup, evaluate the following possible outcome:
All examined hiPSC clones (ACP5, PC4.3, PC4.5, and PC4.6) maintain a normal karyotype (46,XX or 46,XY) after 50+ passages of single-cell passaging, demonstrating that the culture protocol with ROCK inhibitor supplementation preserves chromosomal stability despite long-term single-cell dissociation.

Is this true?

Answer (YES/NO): YES